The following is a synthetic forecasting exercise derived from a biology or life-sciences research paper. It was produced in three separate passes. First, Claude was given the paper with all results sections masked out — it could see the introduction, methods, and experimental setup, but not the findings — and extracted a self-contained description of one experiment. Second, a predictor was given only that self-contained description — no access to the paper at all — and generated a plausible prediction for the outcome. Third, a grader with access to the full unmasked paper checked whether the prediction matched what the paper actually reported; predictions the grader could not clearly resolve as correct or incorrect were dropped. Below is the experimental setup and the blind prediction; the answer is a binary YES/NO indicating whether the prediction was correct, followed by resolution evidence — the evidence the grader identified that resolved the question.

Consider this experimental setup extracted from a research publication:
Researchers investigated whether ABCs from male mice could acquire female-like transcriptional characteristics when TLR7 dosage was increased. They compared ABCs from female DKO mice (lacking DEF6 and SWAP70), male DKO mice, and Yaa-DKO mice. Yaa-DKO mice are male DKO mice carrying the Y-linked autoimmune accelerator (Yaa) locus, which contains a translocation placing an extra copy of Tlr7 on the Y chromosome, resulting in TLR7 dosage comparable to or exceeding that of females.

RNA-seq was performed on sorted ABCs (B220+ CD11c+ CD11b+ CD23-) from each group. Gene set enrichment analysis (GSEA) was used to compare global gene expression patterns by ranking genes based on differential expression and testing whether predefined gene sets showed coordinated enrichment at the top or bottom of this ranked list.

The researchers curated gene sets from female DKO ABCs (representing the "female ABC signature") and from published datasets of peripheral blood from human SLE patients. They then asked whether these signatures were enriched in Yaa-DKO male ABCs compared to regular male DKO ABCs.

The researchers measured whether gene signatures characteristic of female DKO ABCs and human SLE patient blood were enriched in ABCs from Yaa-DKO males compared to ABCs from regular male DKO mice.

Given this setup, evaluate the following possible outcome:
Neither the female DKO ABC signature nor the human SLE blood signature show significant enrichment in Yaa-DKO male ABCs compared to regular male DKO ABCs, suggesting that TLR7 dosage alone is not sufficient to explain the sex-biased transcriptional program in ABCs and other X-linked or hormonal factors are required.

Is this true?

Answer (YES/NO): NO